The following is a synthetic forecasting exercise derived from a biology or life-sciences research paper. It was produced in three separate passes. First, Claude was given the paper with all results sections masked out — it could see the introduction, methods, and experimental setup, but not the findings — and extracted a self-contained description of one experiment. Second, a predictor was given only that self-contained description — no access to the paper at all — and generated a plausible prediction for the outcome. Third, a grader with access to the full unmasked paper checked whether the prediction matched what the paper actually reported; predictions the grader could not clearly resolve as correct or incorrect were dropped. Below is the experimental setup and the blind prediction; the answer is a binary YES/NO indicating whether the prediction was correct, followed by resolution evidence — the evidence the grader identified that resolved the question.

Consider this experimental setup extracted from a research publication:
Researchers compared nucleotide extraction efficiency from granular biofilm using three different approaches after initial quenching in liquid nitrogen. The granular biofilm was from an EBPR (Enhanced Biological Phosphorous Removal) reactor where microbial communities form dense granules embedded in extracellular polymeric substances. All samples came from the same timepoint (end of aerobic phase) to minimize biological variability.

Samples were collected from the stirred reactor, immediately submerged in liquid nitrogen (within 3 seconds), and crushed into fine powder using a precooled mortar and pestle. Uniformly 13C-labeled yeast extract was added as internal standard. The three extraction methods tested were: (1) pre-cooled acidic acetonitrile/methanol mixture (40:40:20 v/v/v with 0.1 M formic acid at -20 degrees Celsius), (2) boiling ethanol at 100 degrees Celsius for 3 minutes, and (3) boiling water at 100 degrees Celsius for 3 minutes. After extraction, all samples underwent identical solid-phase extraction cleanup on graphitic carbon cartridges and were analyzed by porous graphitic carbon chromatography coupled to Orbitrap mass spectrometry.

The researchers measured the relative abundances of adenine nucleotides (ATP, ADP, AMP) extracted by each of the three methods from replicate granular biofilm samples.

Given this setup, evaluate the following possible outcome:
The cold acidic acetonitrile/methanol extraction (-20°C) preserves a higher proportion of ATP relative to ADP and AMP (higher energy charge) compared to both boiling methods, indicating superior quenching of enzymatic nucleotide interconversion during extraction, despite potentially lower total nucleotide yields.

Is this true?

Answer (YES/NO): NO